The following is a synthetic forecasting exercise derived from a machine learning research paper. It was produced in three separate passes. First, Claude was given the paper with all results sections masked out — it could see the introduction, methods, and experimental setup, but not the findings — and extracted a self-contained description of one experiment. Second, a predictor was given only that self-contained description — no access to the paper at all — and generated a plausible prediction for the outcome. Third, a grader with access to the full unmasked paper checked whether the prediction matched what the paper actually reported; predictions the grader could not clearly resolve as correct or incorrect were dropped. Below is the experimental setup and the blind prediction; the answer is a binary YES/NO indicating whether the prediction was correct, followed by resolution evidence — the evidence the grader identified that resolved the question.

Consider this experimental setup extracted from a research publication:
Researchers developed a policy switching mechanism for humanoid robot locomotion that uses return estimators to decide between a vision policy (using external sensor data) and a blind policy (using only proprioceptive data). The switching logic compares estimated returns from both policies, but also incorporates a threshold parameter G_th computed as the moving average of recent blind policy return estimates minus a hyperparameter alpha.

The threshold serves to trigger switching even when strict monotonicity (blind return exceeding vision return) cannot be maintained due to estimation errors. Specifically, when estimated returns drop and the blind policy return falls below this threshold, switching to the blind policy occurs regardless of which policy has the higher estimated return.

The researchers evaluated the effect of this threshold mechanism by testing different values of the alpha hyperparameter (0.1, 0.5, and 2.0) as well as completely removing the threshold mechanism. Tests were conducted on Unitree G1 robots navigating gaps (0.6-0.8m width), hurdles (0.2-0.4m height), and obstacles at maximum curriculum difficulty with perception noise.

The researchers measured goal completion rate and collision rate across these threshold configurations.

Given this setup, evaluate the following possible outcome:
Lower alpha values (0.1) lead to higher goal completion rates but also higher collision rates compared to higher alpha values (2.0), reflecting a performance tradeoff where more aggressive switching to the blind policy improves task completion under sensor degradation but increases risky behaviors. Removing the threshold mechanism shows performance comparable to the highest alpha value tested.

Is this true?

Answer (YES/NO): NO